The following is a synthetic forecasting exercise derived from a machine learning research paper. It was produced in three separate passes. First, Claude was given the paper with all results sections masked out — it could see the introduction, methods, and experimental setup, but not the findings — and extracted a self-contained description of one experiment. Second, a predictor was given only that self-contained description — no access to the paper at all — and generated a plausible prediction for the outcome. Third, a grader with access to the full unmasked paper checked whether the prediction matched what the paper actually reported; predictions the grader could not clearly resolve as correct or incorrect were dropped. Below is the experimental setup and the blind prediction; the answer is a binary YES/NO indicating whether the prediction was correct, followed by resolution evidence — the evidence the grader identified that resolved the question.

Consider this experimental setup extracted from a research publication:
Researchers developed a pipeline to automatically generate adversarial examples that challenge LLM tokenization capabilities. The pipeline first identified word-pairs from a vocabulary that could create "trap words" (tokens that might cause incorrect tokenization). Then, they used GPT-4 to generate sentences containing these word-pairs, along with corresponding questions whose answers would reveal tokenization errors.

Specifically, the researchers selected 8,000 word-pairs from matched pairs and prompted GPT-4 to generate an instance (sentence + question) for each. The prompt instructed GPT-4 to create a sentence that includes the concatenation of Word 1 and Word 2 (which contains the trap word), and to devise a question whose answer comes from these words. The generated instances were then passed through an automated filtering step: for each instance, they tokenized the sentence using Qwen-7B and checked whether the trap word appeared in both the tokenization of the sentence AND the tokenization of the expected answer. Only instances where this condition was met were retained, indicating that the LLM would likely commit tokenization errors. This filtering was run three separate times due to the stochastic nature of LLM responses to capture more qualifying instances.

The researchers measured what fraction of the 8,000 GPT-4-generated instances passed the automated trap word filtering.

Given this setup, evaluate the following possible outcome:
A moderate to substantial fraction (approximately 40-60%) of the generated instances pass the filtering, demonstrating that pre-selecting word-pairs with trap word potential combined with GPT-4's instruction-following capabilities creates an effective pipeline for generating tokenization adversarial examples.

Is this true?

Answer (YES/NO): NO